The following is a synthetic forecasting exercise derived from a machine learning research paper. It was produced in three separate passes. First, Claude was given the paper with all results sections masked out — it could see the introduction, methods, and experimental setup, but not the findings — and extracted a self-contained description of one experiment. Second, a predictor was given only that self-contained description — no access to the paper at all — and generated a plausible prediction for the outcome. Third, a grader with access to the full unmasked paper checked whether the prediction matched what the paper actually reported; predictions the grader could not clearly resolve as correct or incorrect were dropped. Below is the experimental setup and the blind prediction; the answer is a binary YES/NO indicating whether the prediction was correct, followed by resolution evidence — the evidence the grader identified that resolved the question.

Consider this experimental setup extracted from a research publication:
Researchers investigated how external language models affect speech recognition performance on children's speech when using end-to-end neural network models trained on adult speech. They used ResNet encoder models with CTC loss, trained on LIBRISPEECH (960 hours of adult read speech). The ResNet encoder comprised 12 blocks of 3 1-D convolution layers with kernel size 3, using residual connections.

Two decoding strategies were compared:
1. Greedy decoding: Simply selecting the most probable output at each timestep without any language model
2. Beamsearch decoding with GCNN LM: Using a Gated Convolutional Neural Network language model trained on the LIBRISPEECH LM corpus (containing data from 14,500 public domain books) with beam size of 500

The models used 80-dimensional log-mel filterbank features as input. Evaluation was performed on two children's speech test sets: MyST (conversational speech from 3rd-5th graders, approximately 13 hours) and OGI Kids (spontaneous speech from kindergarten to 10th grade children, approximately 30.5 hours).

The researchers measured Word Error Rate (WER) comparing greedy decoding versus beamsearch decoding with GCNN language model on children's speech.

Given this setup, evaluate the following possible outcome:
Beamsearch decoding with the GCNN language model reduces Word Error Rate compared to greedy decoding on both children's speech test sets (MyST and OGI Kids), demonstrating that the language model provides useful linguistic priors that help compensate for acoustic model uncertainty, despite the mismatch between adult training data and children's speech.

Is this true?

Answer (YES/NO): YES